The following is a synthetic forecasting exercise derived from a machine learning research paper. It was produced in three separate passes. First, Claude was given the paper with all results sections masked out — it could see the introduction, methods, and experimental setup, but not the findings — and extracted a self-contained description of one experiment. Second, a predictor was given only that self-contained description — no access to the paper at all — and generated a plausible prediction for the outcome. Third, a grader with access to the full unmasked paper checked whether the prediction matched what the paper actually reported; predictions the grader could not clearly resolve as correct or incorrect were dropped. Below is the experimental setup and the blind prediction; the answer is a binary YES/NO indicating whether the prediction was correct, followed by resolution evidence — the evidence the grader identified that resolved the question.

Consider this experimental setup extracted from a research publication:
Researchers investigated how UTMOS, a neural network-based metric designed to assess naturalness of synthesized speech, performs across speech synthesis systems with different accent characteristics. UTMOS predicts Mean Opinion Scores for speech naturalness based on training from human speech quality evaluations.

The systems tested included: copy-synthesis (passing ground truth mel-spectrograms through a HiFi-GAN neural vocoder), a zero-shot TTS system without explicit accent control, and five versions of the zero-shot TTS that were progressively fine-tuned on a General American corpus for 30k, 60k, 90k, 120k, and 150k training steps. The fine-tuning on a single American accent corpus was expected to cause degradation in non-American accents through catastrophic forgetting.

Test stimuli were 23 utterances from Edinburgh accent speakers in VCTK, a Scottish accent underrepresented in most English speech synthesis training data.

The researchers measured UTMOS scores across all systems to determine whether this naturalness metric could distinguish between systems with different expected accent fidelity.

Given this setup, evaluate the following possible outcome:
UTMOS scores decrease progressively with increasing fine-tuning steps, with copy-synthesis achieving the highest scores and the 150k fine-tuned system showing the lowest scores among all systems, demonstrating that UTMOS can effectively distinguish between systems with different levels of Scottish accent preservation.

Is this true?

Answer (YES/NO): NO